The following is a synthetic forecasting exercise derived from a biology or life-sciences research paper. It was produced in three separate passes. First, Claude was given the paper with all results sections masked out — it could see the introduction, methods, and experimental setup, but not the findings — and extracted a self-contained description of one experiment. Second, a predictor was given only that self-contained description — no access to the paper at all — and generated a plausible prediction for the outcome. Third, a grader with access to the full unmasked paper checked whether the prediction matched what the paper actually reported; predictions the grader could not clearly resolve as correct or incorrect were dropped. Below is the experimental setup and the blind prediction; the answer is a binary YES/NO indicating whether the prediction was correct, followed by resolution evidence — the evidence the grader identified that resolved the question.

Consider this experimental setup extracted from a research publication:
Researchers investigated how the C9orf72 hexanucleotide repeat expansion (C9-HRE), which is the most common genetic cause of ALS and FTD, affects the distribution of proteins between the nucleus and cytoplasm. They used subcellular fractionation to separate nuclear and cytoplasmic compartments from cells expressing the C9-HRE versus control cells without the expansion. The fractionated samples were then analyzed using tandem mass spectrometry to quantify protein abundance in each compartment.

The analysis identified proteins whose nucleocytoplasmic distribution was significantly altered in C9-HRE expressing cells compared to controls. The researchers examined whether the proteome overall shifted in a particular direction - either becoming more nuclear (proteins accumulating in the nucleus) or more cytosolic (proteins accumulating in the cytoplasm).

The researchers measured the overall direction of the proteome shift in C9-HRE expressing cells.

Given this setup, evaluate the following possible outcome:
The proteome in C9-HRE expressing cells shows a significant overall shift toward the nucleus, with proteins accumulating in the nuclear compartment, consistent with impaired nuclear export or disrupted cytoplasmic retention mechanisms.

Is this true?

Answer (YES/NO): NO